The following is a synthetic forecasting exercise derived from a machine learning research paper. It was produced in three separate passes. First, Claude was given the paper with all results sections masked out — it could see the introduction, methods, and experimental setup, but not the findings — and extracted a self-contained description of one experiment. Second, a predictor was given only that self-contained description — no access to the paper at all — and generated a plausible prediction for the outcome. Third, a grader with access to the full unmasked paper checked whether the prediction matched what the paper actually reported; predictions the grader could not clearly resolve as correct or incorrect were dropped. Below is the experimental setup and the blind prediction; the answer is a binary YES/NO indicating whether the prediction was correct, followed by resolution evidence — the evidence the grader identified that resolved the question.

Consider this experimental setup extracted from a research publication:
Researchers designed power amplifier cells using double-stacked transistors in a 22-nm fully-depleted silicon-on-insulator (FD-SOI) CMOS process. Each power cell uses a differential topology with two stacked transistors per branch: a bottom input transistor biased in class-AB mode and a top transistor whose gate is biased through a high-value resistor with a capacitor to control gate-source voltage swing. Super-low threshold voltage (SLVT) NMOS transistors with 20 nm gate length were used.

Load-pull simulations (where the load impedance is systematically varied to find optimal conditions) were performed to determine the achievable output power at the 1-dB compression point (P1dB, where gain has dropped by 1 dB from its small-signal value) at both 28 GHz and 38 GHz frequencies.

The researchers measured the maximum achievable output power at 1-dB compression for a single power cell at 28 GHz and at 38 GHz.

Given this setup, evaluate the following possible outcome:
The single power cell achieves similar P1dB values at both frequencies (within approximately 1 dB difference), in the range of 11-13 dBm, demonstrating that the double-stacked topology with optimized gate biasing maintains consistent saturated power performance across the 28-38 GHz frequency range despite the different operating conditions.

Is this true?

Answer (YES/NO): NO